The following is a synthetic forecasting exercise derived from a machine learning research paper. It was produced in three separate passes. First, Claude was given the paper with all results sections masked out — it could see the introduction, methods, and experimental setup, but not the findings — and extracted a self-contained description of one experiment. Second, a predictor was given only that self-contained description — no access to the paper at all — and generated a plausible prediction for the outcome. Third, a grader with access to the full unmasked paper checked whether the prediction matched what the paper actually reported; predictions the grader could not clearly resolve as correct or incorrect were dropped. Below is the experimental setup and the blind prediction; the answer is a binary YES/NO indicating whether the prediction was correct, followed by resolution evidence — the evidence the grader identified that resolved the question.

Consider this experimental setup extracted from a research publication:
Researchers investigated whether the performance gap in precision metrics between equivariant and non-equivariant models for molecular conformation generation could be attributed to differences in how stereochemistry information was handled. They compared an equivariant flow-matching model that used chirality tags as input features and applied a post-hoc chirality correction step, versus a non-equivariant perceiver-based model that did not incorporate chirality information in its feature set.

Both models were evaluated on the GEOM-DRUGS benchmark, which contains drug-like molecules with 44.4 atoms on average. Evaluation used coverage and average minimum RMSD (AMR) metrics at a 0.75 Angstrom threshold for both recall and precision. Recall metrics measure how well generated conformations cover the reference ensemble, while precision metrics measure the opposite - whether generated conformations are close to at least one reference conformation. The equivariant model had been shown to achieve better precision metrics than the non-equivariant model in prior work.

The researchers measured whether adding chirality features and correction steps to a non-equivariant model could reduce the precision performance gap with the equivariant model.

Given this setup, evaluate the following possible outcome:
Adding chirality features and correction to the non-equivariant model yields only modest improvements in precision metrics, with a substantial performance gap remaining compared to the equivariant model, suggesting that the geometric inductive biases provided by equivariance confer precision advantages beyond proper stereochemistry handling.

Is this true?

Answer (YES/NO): NO